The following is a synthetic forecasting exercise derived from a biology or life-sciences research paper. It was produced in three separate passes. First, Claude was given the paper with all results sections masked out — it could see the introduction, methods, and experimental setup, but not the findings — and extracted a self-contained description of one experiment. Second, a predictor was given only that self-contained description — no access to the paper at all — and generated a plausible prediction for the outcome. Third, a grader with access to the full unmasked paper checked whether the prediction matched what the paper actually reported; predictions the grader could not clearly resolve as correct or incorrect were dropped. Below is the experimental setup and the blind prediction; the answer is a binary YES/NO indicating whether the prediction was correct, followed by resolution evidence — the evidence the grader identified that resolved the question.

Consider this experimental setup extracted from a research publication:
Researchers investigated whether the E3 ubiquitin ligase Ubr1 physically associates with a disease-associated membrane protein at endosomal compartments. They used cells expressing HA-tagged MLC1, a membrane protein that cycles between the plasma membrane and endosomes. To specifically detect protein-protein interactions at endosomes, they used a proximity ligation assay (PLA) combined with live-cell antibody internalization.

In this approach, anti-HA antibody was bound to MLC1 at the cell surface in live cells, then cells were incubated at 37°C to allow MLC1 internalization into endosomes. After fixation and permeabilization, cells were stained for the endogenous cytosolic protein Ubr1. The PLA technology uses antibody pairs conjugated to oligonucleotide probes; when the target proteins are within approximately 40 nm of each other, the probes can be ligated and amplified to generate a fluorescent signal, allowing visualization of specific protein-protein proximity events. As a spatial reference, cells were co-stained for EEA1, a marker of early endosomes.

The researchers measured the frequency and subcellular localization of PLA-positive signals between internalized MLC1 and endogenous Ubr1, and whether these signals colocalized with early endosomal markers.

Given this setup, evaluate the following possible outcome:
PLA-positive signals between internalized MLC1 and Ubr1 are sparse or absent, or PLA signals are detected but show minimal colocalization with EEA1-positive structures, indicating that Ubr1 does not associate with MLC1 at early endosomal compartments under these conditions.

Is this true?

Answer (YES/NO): NO